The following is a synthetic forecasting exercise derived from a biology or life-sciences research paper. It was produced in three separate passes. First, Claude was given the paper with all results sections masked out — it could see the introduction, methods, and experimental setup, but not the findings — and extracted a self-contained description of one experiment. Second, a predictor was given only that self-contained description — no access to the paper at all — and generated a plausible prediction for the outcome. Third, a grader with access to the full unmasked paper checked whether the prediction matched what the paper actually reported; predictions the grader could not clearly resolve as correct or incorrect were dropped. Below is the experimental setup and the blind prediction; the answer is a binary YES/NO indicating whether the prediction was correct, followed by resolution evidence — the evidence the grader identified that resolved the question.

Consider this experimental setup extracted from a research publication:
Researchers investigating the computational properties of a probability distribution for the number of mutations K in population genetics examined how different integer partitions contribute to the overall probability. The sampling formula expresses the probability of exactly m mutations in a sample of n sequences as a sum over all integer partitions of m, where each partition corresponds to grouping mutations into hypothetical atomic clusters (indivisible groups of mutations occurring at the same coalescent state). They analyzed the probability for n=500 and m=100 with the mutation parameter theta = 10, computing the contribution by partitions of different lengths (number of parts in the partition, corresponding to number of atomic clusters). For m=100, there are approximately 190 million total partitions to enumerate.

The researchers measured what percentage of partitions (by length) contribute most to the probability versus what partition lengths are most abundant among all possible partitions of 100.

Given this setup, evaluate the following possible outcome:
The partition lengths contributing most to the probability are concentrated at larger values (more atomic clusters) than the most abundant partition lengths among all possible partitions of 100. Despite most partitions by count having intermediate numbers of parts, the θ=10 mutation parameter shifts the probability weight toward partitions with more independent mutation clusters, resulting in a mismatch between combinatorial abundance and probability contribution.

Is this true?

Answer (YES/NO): YES